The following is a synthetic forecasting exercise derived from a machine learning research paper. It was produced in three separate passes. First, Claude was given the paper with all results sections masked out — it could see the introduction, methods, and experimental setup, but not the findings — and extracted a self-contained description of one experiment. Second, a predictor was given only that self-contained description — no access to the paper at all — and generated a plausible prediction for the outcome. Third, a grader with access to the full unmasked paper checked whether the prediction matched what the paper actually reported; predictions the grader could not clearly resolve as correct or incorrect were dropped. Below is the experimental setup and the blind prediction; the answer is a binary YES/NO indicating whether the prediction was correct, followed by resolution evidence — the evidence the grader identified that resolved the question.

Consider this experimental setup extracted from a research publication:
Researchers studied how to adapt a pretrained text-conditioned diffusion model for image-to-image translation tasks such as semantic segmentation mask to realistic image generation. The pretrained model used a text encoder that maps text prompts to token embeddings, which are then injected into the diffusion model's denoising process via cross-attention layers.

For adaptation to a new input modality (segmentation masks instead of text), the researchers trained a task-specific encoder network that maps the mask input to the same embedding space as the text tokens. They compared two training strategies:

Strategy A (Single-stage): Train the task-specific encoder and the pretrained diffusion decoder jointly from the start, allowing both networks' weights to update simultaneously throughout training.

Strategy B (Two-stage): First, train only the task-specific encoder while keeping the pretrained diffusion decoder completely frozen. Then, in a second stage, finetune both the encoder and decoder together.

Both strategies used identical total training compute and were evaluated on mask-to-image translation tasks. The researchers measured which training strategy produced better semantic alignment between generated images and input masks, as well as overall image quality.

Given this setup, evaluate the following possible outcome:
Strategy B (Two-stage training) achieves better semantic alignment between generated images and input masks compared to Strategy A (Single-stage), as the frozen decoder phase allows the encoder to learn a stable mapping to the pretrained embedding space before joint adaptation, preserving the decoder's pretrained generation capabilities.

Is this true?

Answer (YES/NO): YES